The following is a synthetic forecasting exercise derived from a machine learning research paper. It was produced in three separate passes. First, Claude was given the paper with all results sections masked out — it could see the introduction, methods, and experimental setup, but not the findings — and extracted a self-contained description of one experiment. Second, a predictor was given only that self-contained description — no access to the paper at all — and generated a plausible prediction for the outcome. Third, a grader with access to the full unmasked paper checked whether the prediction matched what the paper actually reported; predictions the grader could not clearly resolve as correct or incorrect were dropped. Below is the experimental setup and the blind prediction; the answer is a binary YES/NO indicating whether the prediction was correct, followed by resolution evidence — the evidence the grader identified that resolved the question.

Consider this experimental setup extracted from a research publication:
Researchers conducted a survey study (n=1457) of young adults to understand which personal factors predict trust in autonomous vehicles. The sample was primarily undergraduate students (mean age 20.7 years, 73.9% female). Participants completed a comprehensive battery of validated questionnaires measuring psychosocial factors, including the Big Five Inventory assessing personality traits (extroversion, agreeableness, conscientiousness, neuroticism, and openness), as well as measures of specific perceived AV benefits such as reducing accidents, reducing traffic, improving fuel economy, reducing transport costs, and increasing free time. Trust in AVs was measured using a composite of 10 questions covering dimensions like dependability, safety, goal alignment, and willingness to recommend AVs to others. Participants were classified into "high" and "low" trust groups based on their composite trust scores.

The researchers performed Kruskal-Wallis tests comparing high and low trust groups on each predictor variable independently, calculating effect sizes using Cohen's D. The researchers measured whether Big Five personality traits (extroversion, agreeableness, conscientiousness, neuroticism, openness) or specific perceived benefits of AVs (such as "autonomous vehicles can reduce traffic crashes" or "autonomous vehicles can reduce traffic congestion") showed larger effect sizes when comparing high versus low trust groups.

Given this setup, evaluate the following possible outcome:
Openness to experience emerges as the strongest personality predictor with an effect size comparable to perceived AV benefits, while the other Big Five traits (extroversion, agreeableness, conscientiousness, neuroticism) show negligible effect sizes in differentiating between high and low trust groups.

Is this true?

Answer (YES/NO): NO